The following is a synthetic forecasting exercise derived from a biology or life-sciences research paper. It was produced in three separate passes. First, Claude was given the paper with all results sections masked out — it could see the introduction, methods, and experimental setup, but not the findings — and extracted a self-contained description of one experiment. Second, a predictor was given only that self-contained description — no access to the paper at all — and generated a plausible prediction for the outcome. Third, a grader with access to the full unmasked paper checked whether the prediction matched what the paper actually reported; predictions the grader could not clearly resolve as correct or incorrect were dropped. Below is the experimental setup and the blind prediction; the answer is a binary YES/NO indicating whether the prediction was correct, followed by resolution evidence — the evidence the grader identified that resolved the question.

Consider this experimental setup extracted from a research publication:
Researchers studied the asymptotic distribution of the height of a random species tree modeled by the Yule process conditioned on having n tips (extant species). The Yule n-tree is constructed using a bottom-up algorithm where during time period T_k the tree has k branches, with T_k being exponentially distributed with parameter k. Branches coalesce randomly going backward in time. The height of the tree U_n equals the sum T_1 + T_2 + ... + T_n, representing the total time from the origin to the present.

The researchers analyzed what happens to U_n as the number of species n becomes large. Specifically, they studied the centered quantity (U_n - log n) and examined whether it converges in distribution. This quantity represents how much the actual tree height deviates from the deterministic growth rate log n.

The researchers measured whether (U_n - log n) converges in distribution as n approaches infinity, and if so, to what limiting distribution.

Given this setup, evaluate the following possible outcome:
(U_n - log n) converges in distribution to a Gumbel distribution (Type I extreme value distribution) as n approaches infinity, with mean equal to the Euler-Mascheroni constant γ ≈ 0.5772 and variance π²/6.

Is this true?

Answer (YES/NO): YES